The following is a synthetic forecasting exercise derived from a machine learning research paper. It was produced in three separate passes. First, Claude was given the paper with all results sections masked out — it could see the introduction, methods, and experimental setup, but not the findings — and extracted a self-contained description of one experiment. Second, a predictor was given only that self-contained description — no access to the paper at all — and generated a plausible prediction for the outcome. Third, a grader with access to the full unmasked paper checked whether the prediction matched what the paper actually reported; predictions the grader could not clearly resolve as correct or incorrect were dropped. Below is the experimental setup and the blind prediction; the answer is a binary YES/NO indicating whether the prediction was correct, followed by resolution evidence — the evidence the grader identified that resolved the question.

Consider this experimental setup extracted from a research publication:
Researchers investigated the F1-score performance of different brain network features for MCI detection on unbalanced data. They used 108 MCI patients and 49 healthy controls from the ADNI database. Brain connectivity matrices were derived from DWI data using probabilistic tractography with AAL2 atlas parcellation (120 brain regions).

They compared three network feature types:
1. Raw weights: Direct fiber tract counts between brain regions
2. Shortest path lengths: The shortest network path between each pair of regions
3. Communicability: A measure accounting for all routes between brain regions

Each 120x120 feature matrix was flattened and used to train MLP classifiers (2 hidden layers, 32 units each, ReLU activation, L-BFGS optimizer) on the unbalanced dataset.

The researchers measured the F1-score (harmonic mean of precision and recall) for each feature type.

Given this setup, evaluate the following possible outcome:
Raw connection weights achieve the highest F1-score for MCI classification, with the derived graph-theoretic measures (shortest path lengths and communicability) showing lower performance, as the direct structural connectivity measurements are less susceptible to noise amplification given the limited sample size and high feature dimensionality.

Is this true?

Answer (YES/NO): NO